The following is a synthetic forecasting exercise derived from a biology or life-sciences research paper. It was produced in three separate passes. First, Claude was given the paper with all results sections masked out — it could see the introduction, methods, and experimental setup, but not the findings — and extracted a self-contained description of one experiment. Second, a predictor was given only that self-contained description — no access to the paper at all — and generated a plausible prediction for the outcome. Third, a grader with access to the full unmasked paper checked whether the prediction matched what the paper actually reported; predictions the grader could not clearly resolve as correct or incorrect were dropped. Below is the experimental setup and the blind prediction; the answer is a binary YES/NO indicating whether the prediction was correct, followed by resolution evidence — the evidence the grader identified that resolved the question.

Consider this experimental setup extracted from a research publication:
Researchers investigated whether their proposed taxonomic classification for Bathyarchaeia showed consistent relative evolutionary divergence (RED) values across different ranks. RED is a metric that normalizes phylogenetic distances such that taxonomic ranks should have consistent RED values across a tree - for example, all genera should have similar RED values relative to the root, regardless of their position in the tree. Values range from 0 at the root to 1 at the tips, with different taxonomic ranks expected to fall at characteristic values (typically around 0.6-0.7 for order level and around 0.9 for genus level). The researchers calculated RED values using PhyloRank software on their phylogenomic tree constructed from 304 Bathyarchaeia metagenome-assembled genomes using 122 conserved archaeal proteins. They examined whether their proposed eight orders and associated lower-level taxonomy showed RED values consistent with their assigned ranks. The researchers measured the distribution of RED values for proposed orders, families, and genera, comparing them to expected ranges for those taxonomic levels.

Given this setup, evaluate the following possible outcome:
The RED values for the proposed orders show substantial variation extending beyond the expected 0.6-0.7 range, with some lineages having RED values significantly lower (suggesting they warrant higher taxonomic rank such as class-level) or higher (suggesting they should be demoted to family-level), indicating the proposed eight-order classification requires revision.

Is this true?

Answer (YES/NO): NO